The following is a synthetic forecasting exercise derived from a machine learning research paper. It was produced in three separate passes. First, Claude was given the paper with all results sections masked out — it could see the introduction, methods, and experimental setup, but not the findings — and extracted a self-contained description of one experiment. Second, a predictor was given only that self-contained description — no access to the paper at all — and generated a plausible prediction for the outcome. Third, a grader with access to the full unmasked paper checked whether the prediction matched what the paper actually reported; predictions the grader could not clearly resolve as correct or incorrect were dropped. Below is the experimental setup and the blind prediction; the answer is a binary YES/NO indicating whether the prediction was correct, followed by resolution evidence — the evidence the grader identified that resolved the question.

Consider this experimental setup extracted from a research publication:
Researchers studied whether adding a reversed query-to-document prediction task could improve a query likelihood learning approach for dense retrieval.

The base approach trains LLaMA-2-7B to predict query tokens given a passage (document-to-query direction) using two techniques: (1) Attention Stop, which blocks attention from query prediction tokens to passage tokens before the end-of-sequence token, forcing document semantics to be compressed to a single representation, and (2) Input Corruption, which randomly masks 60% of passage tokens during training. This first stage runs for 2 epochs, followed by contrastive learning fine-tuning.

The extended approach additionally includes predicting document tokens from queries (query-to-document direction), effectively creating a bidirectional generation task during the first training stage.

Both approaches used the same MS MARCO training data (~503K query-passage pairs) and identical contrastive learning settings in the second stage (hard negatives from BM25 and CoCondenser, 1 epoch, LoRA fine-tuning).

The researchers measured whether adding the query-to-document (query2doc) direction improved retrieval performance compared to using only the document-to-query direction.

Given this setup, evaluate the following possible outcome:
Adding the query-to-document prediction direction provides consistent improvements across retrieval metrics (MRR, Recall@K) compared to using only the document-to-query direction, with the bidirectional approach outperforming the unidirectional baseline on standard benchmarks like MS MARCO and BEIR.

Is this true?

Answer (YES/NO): NO